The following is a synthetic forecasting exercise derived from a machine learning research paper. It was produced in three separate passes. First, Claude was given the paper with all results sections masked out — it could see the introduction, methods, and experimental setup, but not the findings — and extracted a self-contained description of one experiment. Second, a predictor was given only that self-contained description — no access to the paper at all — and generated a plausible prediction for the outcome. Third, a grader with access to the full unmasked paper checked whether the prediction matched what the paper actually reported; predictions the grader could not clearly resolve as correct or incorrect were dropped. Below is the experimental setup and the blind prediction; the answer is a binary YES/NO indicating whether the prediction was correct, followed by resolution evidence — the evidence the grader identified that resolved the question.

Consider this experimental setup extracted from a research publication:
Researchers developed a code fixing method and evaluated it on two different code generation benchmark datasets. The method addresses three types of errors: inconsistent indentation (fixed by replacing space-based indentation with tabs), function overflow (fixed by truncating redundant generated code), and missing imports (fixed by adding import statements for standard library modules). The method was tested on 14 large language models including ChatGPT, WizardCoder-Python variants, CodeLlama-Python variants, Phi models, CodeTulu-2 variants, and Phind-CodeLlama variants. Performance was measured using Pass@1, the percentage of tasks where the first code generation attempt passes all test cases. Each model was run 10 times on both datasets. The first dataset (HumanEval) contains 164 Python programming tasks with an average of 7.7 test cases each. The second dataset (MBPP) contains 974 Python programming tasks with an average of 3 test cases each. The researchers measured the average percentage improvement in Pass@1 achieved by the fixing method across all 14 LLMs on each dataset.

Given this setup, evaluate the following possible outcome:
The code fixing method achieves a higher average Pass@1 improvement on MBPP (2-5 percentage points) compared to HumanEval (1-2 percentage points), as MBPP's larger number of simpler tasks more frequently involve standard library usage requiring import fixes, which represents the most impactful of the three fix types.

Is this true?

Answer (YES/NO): NO